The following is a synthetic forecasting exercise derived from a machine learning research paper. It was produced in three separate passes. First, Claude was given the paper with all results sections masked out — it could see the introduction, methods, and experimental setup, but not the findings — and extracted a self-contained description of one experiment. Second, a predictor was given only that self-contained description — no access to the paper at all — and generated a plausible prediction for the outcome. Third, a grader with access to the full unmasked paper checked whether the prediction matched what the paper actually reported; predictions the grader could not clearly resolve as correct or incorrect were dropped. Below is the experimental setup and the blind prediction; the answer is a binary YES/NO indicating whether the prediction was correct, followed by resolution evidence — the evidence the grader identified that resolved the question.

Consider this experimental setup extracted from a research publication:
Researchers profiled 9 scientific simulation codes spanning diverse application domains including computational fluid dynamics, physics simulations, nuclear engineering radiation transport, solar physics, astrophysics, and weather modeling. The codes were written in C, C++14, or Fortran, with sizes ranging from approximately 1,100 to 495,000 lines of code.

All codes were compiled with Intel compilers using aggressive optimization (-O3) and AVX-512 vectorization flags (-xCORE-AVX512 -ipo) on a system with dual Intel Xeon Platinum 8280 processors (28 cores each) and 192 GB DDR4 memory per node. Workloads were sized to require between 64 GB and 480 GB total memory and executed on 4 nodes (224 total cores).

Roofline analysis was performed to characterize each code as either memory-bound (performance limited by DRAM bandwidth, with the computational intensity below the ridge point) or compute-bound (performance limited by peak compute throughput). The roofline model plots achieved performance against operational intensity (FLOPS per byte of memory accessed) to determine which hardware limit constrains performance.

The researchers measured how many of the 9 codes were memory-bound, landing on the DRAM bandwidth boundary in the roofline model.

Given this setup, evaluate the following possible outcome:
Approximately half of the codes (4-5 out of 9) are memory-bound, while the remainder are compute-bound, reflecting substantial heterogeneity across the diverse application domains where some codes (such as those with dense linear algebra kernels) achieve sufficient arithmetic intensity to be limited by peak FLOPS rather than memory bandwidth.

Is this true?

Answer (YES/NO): YES